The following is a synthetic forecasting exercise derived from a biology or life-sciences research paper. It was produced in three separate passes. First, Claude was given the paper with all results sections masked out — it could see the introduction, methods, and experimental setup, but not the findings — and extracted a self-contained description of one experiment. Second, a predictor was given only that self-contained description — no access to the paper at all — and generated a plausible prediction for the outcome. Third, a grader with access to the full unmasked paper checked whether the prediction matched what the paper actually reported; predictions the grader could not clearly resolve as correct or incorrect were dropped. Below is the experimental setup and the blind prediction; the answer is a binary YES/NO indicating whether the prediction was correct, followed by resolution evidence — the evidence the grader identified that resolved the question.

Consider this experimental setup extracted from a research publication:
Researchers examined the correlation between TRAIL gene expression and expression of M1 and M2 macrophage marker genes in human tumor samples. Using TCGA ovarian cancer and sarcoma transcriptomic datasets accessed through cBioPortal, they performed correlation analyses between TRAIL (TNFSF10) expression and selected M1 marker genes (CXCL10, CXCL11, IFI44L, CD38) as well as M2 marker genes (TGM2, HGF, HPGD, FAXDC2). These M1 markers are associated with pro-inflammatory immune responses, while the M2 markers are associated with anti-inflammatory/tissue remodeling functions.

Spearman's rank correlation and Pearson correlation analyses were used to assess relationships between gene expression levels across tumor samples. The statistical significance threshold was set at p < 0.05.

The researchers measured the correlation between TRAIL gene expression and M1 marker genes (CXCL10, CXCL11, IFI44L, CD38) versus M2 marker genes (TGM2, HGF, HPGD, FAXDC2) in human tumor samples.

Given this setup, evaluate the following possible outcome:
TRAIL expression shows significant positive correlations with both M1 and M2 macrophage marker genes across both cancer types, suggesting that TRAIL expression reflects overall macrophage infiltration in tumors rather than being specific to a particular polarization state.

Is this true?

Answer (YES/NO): NO